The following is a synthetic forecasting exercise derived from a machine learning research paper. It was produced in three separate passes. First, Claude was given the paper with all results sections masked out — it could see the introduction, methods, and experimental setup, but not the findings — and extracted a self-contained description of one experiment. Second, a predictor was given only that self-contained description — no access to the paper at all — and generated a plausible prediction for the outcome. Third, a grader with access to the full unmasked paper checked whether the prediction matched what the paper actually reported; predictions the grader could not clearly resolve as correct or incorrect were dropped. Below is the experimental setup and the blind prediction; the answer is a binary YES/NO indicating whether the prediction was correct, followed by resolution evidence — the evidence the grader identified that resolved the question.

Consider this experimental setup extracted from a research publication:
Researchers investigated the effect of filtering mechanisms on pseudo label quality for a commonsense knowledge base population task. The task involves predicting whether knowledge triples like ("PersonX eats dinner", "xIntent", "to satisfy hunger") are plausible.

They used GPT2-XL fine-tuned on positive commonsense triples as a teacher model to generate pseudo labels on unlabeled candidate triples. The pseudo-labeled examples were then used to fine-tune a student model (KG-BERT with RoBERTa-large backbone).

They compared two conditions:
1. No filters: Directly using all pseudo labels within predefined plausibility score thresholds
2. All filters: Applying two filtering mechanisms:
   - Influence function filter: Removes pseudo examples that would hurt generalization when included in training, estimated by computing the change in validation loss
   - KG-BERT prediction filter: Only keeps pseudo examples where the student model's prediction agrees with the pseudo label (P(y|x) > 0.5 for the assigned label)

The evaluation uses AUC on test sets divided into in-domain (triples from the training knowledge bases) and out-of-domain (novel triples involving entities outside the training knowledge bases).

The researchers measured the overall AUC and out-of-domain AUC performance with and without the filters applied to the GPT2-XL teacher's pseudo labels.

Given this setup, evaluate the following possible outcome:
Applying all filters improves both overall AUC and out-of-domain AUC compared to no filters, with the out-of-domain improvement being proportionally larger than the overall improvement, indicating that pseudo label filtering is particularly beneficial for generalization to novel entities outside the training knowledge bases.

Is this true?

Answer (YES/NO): YES